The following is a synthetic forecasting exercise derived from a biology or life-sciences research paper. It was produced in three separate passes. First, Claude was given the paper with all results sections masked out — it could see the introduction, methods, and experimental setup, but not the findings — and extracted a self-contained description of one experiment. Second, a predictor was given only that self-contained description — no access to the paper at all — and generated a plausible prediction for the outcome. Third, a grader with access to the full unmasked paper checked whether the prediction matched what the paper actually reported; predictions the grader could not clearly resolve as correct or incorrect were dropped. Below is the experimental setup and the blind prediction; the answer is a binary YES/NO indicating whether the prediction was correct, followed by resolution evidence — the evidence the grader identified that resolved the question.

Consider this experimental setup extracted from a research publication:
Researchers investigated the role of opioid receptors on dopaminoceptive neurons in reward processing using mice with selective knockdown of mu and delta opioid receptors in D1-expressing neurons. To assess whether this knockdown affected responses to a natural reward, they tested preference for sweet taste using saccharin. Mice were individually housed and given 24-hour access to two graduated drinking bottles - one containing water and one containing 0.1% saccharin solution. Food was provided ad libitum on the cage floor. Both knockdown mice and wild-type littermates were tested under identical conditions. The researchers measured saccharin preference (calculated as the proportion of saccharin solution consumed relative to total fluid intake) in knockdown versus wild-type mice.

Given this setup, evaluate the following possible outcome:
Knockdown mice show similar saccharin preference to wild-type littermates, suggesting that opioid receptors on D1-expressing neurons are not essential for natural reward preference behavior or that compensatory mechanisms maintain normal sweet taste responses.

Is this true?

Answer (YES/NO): YES